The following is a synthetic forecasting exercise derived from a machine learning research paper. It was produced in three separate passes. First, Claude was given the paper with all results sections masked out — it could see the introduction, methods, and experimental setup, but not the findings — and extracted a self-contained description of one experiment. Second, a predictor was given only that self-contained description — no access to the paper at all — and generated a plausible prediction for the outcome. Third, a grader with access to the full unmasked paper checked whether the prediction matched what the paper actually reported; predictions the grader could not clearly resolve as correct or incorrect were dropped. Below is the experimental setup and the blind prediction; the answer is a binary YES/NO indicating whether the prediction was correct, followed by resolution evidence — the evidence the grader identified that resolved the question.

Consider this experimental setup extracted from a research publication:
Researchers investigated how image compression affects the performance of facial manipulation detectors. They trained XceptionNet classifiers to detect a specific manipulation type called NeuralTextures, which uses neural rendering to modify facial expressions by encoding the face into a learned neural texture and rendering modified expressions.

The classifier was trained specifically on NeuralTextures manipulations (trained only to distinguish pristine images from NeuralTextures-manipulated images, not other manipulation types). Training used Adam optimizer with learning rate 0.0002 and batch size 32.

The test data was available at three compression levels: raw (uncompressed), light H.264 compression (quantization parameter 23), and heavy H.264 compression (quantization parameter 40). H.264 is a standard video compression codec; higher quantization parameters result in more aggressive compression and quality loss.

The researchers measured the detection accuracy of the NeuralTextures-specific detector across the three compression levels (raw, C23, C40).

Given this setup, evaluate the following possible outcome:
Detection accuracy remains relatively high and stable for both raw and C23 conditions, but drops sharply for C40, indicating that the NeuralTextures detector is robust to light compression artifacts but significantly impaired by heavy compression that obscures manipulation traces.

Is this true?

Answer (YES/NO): NO